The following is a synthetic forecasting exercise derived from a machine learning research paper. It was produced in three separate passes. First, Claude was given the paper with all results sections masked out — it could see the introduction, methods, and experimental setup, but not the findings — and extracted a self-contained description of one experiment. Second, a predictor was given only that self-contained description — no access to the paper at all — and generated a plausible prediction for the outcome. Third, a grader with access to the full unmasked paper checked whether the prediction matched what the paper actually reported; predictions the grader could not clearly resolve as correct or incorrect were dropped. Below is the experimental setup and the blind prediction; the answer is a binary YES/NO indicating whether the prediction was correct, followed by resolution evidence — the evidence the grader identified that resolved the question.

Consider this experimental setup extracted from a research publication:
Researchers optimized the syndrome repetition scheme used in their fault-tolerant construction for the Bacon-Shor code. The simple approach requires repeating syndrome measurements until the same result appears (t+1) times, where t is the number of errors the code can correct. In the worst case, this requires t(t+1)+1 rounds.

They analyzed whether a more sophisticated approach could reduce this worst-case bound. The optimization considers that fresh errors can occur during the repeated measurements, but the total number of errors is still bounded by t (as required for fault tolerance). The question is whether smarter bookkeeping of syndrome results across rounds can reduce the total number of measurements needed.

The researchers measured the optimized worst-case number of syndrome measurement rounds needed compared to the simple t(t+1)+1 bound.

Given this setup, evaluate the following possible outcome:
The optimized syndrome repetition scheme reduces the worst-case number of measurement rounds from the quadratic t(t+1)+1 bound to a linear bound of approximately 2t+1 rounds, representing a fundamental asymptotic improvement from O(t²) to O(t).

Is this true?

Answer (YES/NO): NO